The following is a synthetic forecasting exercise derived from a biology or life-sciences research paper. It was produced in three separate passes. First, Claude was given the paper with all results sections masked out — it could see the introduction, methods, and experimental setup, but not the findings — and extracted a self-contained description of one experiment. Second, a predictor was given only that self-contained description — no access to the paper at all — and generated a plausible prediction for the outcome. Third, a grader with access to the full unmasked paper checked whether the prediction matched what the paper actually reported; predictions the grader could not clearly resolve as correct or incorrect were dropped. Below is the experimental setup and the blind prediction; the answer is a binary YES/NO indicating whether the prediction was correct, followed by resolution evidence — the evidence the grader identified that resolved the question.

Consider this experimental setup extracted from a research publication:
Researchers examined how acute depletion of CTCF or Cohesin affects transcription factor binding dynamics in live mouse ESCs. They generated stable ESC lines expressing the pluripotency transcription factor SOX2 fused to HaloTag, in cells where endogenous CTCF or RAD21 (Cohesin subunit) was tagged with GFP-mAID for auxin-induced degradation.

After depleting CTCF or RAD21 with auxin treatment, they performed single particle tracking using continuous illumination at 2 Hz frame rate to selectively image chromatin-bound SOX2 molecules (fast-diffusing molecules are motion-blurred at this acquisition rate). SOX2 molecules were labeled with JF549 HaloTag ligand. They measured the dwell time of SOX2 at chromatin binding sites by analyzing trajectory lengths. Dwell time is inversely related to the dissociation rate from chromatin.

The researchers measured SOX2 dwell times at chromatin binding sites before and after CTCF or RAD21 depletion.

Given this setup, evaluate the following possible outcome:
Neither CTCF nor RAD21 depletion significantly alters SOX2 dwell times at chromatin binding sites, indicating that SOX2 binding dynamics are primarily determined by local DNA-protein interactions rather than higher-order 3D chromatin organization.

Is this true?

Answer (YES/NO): NO